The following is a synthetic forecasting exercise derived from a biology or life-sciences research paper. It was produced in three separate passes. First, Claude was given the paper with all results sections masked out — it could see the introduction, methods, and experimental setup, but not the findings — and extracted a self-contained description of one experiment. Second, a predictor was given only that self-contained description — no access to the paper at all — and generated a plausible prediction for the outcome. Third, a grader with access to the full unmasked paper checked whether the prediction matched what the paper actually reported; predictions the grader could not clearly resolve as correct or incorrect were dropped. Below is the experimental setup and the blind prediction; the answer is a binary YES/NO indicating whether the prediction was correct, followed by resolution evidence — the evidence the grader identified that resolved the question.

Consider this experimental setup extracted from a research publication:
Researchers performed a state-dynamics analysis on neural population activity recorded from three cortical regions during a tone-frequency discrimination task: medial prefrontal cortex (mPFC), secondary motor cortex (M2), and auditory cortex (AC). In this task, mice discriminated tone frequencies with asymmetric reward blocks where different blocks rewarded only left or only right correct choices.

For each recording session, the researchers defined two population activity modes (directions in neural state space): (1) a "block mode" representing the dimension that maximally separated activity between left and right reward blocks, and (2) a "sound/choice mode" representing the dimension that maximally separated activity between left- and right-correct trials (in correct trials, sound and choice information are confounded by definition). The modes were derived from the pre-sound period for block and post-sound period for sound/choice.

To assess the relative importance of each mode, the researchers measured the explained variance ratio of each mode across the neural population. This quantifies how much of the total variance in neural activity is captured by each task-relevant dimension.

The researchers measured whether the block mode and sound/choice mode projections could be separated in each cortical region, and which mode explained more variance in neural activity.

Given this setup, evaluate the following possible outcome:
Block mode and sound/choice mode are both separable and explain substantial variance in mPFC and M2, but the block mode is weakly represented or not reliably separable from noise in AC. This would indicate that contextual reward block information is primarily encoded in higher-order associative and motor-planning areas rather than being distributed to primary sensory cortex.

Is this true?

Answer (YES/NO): NO